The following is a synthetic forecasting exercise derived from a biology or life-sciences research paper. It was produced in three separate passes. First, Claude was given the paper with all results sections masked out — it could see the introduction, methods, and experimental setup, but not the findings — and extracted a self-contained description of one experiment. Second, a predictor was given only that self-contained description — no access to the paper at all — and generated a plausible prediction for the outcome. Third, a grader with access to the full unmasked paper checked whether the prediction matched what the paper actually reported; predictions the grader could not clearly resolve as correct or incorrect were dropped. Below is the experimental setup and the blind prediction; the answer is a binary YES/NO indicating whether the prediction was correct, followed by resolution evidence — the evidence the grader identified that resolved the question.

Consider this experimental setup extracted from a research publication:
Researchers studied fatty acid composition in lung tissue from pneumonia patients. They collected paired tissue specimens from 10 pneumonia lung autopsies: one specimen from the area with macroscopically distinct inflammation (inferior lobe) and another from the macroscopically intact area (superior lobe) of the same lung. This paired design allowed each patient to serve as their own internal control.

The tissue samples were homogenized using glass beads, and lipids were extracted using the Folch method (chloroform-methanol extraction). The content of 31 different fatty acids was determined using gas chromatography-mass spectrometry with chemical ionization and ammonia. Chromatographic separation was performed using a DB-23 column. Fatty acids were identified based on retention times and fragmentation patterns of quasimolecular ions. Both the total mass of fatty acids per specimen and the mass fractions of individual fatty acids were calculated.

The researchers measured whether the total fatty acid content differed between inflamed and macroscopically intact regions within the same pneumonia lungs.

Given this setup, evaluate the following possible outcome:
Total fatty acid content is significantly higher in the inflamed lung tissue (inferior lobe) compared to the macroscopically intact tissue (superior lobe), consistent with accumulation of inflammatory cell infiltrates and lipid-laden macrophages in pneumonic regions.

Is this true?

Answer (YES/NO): NO